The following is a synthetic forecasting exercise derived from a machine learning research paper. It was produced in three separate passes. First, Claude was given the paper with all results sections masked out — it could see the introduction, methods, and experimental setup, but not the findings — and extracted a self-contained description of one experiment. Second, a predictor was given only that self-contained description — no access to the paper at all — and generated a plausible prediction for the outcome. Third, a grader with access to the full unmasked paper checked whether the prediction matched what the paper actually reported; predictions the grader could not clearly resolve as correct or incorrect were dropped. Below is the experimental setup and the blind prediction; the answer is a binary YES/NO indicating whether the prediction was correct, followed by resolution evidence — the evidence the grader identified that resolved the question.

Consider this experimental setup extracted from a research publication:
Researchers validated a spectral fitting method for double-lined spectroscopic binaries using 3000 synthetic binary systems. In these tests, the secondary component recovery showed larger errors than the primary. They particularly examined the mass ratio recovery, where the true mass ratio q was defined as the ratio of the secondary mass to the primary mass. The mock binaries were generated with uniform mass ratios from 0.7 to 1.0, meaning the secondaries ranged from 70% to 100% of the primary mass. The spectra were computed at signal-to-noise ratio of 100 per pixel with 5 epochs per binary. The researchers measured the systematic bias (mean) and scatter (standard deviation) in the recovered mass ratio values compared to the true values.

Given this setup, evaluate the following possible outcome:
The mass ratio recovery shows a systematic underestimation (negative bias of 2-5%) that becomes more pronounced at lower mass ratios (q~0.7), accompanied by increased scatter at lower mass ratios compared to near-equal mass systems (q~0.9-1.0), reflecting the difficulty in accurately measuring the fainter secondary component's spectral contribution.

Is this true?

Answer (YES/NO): NO